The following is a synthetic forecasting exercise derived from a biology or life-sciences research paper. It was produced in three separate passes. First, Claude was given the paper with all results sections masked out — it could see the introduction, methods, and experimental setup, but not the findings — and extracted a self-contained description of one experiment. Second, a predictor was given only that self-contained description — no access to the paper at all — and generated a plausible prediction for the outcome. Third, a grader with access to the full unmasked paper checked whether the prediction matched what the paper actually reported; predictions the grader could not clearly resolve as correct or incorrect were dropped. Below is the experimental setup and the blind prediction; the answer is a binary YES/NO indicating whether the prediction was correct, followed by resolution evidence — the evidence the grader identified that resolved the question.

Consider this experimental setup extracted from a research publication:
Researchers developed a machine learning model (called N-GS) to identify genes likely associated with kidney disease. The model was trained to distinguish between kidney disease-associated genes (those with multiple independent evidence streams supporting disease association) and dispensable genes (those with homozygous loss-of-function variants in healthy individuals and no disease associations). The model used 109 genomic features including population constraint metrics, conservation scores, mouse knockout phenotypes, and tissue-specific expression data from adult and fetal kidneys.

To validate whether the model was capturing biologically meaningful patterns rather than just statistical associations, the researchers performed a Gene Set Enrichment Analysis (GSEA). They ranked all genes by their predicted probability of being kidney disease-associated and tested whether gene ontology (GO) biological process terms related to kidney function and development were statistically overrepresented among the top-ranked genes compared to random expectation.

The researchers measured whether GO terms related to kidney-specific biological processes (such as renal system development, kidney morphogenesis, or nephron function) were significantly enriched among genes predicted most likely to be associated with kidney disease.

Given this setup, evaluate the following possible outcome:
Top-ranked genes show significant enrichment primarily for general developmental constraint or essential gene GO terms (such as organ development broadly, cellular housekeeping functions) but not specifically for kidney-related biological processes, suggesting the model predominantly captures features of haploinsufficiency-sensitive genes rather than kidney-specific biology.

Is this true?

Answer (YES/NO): NO